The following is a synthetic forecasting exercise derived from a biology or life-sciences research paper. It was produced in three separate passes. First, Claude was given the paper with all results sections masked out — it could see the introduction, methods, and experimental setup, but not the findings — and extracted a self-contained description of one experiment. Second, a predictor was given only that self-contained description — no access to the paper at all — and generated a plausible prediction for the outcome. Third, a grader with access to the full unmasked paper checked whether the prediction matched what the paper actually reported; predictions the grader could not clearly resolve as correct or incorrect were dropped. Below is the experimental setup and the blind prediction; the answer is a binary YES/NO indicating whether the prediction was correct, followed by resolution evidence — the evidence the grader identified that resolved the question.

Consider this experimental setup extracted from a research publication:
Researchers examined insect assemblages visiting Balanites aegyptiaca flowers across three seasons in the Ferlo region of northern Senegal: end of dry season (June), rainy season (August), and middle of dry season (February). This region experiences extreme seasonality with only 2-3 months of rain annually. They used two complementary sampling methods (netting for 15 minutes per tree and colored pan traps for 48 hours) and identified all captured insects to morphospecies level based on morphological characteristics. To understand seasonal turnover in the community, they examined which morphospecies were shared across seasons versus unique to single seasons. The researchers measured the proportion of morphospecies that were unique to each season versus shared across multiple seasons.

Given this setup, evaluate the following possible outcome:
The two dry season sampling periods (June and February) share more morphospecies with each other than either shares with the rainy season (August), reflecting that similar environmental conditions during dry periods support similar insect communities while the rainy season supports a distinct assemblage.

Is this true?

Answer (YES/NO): NO